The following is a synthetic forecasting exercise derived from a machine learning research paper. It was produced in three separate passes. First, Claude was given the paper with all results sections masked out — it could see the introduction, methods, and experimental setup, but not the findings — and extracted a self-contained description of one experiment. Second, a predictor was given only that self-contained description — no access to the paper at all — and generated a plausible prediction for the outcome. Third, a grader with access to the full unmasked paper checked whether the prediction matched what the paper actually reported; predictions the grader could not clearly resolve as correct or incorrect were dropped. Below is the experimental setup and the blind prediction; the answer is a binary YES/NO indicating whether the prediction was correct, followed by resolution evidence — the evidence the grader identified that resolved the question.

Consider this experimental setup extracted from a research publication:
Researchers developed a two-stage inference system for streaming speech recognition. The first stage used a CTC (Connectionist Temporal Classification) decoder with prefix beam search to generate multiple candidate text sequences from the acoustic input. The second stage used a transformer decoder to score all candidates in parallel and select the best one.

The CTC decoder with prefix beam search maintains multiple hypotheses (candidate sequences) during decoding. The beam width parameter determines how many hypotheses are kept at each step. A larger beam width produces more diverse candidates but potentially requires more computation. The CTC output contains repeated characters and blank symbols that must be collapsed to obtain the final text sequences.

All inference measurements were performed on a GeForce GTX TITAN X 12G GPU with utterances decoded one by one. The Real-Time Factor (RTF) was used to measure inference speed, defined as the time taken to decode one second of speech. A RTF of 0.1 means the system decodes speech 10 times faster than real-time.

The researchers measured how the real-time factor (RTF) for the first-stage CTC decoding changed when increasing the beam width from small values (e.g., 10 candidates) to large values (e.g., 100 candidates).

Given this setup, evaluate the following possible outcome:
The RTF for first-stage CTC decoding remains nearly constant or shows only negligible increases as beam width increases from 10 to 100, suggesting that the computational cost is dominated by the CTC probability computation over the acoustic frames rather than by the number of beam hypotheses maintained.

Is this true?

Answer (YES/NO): NO